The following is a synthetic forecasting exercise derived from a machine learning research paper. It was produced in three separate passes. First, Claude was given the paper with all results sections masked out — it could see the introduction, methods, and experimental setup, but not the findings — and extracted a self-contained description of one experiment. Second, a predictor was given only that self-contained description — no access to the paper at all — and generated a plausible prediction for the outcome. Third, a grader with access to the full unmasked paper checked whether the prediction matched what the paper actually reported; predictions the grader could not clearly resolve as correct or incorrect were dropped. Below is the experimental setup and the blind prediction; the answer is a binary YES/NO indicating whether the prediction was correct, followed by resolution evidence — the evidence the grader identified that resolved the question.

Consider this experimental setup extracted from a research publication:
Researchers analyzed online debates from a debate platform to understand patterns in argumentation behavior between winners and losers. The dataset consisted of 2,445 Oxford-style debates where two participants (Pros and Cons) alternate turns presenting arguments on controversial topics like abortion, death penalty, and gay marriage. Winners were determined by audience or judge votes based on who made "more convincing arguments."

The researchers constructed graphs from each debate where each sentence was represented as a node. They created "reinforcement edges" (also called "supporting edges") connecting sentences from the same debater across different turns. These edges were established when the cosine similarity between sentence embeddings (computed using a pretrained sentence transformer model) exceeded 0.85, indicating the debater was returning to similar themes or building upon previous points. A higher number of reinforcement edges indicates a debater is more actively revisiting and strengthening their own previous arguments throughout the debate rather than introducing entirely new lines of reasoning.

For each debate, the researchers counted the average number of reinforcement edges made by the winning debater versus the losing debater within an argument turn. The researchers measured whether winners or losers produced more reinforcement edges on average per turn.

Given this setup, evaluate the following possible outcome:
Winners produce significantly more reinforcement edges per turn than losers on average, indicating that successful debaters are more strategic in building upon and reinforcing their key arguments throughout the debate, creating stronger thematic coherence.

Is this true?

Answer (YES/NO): NO